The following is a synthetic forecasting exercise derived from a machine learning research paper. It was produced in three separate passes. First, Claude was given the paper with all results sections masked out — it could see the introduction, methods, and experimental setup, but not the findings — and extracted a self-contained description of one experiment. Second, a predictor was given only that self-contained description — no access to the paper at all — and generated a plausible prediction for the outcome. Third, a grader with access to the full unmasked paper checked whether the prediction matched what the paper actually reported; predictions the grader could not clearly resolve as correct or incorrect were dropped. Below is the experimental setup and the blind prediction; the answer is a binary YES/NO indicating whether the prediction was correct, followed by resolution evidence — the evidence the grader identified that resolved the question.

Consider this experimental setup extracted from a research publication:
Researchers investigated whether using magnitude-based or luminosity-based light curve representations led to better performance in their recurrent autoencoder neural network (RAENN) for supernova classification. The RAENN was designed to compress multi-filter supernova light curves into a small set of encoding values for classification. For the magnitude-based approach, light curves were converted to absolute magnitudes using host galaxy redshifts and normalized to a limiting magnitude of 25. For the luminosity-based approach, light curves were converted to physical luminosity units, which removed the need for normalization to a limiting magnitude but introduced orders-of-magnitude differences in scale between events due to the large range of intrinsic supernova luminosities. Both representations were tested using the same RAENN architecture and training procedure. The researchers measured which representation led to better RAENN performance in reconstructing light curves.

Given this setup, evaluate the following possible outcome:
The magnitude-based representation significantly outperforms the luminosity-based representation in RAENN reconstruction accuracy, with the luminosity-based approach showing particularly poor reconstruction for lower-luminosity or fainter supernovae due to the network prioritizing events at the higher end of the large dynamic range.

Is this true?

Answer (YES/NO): NO